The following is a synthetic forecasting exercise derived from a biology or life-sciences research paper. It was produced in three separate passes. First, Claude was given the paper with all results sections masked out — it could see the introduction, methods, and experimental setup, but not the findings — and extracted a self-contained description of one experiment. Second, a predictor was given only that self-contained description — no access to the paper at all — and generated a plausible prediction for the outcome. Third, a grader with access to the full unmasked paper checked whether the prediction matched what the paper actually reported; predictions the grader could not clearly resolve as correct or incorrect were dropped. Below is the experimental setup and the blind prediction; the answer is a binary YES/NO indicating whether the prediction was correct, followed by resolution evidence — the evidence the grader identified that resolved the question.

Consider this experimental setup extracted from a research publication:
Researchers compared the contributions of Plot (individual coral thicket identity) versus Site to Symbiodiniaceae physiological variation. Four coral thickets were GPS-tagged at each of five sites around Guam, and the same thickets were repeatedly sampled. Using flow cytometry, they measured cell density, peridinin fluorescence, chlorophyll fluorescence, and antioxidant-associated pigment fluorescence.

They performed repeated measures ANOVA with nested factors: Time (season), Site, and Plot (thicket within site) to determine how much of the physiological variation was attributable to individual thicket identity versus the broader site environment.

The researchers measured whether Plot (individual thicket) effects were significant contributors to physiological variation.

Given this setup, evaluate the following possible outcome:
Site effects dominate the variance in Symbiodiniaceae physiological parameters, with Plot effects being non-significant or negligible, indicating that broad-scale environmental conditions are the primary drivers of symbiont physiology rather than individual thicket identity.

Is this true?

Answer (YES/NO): YES